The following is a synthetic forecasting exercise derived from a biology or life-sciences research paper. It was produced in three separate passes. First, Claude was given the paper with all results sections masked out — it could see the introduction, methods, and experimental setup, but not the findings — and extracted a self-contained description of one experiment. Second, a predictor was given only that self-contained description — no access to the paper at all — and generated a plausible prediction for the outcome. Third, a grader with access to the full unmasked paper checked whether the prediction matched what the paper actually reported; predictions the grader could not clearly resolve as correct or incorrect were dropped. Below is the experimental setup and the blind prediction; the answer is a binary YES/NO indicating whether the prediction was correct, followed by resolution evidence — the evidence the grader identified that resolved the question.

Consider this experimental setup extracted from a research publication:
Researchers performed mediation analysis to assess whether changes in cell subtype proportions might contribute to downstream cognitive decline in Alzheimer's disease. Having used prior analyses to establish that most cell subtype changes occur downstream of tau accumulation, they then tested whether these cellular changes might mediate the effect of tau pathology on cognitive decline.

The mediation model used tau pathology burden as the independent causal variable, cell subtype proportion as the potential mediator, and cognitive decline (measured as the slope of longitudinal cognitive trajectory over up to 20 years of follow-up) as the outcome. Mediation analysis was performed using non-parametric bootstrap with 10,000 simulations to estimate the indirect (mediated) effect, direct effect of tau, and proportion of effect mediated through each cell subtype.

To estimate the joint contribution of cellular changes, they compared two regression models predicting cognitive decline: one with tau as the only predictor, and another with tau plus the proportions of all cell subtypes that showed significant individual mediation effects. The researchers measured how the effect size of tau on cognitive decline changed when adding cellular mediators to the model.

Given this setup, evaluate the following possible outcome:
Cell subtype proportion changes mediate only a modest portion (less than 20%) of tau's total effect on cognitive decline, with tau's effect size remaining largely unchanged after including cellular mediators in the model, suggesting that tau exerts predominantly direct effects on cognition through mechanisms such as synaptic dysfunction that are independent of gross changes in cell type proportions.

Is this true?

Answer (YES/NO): YES